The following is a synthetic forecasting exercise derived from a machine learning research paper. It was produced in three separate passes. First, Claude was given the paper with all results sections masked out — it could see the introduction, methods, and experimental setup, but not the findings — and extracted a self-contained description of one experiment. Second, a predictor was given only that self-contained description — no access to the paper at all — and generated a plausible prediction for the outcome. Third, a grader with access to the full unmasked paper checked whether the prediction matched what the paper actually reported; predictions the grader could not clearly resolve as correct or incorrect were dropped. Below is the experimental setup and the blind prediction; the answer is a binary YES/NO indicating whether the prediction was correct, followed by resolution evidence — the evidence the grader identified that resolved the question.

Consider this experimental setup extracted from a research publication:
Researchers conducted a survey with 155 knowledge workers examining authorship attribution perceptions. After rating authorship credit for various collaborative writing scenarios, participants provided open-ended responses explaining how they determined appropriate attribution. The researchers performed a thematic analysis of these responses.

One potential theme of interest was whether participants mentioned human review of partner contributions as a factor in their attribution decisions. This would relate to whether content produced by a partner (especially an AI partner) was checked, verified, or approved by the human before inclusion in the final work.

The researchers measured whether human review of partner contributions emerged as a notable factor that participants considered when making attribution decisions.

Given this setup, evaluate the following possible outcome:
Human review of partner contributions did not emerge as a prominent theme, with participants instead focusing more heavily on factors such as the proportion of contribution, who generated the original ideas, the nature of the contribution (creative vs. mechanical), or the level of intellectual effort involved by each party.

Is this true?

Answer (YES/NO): NO